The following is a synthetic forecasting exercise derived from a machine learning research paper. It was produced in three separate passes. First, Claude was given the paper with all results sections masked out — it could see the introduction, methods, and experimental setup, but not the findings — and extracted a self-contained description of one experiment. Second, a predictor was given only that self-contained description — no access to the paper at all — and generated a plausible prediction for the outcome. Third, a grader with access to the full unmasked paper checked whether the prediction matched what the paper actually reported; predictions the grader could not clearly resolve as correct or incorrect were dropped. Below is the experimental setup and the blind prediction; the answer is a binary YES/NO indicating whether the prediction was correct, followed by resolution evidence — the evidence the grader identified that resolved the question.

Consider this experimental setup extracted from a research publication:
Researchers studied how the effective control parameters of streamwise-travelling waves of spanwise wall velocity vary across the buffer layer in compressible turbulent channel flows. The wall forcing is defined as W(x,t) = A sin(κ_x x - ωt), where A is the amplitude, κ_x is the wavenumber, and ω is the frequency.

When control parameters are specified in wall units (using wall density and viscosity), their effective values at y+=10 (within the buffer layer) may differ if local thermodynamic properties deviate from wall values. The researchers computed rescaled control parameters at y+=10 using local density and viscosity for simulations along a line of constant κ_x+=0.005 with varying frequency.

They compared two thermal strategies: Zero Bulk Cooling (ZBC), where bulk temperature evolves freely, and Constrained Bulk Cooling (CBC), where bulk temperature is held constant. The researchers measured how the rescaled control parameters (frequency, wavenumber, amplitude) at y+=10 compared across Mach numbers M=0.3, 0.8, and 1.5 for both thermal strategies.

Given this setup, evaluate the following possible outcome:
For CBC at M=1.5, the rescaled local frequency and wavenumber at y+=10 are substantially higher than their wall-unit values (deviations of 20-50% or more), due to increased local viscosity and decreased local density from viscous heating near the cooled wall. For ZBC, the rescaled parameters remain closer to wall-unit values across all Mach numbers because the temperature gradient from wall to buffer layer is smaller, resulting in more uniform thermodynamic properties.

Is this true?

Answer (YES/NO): NO